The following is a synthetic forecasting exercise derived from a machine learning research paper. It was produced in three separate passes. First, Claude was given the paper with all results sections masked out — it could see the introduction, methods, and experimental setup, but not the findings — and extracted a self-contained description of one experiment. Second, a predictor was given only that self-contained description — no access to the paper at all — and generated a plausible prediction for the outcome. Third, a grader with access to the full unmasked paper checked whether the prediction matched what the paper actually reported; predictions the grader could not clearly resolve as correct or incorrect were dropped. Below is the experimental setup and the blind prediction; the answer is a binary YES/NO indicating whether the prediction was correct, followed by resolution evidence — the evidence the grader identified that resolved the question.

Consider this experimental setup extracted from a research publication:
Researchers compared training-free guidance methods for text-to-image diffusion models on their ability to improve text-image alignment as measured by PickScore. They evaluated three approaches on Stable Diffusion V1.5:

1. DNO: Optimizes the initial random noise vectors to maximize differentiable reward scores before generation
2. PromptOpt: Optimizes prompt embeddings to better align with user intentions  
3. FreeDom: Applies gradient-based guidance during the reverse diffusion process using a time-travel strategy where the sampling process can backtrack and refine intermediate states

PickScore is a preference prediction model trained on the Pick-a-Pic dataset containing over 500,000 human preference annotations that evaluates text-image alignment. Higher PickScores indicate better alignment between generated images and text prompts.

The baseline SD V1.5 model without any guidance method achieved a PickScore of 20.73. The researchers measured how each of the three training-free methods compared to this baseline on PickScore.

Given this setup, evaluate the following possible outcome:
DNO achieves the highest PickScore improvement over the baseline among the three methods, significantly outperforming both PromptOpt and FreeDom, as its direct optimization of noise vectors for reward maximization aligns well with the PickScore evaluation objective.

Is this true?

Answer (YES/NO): NO